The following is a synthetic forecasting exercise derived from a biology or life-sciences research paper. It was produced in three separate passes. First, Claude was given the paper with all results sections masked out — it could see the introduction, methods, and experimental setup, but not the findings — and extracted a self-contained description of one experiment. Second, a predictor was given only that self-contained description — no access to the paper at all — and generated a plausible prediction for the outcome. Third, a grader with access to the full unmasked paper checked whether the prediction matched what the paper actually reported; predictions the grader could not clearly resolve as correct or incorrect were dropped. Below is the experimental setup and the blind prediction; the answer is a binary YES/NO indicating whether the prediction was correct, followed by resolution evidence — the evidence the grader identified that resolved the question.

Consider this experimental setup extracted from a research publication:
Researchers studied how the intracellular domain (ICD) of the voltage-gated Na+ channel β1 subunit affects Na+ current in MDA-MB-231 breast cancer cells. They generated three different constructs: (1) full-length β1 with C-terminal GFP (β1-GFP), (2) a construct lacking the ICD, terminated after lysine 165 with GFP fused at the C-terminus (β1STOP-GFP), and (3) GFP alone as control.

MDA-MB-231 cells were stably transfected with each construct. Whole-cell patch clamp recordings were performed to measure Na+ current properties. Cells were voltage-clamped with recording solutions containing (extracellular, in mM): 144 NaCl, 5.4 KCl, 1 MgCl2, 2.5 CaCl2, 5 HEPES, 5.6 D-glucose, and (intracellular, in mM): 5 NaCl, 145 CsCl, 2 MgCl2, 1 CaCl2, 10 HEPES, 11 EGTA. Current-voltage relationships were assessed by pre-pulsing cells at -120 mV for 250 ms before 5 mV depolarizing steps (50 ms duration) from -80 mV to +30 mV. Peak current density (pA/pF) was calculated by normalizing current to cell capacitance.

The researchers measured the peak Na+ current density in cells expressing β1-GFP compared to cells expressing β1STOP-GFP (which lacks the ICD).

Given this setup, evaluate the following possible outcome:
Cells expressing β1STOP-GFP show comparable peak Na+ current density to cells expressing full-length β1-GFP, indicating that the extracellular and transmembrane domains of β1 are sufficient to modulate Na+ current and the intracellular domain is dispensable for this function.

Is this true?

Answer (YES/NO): NO